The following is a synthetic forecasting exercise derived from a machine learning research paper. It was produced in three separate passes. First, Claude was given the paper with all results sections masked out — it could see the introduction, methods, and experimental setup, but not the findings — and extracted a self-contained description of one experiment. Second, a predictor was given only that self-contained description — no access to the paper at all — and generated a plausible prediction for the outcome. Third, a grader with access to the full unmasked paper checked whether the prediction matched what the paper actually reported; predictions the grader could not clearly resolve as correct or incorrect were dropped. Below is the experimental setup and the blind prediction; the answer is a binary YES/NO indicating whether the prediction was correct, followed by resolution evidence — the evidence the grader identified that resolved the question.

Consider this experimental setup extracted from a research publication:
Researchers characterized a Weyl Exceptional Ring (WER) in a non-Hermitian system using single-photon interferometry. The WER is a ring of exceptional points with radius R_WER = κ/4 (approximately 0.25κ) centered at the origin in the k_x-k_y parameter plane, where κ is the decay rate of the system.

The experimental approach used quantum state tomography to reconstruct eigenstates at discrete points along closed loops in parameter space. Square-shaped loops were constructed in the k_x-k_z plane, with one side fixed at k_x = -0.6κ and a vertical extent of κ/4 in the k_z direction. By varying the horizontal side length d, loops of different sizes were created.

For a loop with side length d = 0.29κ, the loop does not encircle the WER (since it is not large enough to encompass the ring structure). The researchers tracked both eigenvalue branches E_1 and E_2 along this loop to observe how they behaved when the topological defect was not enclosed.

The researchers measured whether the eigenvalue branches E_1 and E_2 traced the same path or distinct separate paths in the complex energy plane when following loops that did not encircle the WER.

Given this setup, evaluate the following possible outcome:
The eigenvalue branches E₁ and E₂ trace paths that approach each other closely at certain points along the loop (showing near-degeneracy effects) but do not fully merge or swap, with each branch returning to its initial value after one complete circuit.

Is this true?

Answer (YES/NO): NO